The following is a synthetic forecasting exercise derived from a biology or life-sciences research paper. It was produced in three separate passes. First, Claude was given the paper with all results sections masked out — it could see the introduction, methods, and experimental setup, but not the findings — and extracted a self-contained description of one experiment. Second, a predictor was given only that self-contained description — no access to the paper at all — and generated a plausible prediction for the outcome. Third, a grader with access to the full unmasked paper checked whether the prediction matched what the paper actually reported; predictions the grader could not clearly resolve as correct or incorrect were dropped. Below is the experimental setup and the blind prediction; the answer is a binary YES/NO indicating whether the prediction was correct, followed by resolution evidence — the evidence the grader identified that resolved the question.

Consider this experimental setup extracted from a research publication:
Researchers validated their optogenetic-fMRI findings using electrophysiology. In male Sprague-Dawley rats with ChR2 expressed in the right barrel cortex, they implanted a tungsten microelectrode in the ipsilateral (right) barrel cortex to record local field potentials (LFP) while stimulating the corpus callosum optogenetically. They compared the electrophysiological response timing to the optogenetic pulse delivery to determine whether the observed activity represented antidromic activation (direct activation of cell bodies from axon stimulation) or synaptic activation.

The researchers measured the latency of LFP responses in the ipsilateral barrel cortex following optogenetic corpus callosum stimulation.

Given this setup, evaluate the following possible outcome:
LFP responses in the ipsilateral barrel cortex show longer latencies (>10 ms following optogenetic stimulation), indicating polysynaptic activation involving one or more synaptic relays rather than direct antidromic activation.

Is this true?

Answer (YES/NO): NO